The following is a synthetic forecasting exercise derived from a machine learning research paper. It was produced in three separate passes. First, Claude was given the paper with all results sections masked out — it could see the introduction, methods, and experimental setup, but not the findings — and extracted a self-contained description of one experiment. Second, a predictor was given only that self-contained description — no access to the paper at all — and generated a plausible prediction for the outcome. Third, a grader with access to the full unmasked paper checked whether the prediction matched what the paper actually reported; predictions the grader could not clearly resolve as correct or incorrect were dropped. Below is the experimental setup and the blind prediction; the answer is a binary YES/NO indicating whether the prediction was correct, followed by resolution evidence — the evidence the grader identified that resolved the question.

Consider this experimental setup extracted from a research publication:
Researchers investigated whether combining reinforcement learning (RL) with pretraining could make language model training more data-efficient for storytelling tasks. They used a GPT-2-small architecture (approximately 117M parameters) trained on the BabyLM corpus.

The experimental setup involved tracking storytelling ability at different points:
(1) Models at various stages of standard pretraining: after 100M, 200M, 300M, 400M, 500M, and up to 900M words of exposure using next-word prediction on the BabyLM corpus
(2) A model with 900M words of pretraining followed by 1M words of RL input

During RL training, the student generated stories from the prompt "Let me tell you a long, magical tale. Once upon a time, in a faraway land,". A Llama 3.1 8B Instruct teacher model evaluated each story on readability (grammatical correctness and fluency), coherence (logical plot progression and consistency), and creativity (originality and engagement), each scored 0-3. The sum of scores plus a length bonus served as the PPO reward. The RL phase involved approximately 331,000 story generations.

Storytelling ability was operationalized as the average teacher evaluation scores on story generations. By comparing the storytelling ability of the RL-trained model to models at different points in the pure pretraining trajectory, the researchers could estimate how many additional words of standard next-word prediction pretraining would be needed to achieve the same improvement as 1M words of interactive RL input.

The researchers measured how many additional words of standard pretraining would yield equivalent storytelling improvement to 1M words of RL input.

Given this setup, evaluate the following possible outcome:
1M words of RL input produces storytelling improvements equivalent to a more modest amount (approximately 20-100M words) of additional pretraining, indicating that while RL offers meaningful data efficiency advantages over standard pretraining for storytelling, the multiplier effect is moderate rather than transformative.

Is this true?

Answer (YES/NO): NO